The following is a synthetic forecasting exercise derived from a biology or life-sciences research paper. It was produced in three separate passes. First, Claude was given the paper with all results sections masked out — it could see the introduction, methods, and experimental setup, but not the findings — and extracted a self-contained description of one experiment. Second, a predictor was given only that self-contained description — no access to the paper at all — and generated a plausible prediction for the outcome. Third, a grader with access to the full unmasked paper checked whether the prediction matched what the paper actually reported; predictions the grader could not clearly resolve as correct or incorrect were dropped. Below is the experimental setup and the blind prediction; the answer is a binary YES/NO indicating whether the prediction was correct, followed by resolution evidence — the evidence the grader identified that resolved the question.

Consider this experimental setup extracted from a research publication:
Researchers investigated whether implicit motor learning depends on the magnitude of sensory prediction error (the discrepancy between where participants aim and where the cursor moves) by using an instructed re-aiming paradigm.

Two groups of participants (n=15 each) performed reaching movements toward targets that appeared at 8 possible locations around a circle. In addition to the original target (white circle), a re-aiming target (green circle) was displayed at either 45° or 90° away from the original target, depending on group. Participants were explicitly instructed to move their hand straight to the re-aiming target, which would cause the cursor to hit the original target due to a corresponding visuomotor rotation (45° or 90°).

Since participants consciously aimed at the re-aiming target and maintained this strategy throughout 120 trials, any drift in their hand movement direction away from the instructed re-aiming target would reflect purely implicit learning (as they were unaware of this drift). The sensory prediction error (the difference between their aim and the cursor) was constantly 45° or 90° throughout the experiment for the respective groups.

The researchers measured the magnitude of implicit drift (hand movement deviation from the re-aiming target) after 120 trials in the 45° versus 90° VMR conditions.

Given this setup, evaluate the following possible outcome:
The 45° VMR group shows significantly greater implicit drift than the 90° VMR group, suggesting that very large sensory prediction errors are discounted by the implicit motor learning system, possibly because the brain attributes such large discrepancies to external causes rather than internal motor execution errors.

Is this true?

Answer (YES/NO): YES